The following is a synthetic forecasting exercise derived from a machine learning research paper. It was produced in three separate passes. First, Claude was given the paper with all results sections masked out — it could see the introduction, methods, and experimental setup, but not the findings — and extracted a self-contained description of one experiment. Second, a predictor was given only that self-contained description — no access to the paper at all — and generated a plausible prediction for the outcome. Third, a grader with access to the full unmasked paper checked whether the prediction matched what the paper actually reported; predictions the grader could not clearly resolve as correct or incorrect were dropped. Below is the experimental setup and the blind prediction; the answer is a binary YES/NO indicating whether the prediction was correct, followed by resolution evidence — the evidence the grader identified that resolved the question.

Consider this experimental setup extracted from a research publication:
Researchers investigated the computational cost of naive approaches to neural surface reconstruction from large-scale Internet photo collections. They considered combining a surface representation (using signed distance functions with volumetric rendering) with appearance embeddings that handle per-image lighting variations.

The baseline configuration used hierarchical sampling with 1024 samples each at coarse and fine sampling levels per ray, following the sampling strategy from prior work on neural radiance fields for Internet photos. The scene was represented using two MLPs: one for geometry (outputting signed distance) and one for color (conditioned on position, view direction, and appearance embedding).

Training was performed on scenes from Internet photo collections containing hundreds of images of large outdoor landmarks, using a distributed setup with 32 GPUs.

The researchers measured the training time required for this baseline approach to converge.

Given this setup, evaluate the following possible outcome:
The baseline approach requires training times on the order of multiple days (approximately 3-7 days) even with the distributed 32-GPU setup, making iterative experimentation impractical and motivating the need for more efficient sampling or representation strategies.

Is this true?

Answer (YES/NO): NO